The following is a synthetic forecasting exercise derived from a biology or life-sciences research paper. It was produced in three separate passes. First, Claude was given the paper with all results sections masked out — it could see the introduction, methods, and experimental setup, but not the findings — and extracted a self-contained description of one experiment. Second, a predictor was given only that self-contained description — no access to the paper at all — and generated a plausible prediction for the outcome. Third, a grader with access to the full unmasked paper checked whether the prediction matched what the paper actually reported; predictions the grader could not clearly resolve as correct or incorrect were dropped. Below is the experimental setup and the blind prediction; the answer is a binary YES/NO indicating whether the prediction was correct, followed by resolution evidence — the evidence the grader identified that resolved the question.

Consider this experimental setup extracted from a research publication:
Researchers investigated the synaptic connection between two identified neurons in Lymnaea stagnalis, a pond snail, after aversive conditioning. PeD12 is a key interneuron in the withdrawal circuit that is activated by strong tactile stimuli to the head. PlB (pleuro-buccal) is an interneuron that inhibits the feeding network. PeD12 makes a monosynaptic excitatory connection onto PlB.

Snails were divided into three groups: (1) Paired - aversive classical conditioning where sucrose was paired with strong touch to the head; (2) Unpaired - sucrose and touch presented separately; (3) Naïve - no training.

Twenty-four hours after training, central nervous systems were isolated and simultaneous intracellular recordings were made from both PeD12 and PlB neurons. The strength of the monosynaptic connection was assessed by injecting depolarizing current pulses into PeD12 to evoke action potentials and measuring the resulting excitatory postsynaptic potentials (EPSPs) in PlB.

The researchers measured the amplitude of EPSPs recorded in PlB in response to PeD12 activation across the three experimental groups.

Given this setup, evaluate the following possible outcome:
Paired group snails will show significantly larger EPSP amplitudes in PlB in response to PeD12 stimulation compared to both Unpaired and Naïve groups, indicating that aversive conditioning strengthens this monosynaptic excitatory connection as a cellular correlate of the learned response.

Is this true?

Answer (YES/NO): NO